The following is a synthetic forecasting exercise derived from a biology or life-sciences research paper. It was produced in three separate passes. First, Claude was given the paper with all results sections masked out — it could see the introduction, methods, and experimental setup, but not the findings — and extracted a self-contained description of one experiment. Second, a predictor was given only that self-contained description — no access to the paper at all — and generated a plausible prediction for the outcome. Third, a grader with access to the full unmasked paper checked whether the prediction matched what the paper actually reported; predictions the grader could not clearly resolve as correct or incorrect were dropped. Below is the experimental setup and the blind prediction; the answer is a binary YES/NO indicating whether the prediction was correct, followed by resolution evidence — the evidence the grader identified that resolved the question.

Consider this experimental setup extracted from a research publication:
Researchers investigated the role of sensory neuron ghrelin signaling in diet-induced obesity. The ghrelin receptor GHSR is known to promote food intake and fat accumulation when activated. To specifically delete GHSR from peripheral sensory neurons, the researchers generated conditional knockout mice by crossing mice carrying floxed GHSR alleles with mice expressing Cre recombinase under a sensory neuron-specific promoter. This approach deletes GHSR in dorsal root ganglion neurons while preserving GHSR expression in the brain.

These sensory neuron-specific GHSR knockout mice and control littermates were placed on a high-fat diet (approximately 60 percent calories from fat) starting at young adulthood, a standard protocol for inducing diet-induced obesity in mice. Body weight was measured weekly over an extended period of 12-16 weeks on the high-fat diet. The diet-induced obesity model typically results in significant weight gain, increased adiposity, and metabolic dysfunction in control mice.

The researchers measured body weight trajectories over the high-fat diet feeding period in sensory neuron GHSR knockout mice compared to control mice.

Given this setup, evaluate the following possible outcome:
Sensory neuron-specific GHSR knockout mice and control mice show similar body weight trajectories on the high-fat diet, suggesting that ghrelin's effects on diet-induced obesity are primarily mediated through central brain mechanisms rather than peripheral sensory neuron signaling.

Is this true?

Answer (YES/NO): NO